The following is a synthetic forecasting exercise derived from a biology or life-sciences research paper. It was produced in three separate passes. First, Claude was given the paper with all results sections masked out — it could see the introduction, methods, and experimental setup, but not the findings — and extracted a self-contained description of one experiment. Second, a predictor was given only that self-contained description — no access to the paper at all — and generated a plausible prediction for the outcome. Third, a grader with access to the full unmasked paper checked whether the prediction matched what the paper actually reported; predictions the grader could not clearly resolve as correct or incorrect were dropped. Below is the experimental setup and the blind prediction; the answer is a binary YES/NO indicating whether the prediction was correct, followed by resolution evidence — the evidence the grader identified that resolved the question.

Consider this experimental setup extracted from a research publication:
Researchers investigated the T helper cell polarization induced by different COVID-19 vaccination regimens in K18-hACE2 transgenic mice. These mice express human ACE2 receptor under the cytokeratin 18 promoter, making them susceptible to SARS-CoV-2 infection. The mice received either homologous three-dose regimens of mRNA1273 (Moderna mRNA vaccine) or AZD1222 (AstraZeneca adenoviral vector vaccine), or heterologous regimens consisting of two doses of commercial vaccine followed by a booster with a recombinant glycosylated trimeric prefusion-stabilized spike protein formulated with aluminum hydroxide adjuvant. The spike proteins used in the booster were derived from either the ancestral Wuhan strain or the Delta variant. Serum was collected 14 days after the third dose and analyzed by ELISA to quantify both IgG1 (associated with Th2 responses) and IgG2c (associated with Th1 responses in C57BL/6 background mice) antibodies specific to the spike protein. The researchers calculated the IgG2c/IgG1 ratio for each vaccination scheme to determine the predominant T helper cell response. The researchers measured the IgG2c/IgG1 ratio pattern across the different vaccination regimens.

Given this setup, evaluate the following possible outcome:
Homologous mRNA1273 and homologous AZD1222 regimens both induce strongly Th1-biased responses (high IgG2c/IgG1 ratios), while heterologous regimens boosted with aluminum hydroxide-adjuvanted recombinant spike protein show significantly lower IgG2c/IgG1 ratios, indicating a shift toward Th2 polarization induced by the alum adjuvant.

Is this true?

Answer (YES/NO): NO